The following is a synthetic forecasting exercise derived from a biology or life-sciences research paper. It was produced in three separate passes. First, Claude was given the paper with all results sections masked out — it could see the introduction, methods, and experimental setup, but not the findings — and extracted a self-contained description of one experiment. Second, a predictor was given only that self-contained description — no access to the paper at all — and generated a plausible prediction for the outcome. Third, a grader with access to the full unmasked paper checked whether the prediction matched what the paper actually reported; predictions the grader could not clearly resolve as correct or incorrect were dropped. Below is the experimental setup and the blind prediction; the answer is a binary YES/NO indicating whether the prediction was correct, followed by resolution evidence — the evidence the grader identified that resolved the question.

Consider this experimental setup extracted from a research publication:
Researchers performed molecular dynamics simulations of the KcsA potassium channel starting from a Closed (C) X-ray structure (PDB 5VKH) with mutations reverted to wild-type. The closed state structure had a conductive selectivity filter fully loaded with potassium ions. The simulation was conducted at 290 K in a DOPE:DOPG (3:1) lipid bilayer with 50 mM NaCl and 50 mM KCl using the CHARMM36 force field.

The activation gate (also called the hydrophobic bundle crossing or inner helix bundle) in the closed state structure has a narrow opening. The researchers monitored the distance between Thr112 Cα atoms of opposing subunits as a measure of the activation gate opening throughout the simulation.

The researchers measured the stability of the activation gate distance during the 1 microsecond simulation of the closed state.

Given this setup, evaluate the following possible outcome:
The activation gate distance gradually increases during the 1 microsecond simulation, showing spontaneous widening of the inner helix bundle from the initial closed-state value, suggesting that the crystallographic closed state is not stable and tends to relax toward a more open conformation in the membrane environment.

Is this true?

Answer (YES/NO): NO